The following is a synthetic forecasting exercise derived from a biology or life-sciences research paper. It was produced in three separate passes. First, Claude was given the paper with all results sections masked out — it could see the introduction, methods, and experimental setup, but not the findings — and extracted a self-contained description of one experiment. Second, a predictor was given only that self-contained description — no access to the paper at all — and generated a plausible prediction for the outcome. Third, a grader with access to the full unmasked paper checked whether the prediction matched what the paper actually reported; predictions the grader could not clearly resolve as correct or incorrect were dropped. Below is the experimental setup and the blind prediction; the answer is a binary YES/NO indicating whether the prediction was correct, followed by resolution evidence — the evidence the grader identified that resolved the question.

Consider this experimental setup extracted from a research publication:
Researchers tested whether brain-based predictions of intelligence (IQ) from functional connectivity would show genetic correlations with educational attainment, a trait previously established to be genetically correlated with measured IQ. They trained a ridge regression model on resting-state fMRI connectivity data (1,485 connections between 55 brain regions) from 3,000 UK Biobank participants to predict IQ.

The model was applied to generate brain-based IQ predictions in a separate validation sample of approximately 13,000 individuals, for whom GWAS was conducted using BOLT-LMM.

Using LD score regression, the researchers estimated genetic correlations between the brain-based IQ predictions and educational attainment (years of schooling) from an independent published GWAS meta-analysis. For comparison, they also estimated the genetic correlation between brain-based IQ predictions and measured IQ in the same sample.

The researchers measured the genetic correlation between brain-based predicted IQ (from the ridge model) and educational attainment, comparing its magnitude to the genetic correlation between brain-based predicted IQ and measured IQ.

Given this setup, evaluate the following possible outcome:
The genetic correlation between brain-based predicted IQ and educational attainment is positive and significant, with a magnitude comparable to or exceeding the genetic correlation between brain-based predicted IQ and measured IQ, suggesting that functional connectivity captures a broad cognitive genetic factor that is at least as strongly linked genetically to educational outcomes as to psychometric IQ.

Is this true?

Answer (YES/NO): NO